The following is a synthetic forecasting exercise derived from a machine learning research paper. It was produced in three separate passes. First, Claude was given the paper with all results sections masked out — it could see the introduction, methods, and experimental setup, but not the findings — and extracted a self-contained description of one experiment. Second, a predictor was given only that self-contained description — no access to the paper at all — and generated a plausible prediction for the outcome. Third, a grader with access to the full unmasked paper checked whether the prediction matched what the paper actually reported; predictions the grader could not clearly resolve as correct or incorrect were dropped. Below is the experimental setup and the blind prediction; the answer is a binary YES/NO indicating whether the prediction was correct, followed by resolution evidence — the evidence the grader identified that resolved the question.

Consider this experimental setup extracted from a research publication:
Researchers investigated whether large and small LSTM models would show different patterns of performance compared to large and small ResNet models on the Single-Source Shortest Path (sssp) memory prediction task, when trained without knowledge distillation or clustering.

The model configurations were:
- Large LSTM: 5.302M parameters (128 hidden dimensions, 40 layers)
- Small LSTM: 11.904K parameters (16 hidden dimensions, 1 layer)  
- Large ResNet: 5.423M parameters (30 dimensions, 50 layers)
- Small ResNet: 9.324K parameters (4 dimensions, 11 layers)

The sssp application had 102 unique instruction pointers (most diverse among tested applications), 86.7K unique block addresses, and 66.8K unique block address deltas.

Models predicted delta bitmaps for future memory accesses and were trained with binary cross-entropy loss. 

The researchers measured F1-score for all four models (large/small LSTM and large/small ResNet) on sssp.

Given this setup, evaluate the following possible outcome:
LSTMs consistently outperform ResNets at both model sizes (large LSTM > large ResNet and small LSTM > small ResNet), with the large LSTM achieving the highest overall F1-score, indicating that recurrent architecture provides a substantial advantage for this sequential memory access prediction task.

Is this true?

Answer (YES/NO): NO